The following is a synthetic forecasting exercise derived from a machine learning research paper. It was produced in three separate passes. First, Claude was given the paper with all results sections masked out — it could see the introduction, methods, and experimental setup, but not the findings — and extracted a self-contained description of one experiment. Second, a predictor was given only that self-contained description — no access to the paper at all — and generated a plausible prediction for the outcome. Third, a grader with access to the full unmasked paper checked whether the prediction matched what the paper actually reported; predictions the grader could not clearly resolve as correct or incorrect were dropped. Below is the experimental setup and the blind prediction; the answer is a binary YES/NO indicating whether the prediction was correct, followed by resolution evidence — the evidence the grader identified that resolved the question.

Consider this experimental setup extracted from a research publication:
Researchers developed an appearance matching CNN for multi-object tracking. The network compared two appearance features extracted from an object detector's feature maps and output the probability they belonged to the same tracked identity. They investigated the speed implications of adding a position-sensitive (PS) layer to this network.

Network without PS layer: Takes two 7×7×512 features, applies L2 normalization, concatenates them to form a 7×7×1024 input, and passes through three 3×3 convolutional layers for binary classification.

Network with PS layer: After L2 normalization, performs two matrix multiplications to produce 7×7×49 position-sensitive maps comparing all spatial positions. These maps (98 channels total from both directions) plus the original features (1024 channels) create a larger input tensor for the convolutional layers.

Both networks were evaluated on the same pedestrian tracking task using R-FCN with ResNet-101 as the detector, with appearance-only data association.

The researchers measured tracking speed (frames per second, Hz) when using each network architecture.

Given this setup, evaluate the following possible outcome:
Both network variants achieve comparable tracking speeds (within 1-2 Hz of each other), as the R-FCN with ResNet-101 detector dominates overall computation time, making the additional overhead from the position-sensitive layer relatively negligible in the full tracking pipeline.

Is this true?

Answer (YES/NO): NO